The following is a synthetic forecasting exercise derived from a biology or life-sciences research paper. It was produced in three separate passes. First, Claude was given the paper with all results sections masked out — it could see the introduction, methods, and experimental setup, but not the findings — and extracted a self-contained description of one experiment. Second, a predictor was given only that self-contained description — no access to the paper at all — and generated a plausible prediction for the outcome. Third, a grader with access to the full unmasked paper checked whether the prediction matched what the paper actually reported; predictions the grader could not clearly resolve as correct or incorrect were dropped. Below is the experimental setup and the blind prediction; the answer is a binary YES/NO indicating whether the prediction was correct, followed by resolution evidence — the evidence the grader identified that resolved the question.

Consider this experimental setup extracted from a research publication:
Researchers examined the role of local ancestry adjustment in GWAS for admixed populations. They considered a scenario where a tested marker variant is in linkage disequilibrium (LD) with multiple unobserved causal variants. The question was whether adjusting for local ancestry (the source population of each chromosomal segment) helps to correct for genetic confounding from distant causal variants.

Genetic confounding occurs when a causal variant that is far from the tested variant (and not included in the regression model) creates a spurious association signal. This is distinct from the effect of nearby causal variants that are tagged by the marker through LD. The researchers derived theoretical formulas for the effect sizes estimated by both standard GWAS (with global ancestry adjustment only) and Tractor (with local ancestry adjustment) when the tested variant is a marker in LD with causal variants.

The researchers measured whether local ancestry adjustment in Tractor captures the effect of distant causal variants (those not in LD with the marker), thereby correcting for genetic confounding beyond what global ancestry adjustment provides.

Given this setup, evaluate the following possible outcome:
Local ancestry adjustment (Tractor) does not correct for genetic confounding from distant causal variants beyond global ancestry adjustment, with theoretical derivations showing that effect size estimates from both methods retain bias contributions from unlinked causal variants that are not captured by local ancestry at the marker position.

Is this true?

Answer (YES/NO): YES